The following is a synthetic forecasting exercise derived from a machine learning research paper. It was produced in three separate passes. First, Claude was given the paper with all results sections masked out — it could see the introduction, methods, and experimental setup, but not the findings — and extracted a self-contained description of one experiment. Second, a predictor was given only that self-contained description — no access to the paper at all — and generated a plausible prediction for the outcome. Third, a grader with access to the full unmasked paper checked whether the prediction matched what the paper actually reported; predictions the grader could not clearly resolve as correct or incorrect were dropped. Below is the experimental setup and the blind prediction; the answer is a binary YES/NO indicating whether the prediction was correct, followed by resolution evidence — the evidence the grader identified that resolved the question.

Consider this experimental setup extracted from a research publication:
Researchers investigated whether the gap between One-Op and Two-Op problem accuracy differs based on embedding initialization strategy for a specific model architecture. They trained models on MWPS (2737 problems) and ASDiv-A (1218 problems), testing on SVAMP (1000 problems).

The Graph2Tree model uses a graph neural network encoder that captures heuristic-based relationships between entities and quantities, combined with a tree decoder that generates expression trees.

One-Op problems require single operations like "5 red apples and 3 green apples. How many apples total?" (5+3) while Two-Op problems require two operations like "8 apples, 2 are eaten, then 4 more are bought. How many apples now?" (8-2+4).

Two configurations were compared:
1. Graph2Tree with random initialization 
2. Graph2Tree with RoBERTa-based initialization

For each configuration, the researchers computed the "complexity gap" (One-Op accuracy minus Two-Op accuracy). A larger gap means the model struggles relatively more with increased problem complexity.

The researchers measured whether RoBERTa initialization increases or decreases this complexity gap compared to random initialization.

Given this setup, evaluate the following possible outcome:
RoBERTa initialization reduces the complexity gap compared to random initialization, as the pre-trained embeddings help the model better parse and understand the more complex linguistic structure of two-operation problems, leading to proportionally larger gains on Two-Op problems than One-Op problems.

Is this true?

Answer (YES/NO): NO